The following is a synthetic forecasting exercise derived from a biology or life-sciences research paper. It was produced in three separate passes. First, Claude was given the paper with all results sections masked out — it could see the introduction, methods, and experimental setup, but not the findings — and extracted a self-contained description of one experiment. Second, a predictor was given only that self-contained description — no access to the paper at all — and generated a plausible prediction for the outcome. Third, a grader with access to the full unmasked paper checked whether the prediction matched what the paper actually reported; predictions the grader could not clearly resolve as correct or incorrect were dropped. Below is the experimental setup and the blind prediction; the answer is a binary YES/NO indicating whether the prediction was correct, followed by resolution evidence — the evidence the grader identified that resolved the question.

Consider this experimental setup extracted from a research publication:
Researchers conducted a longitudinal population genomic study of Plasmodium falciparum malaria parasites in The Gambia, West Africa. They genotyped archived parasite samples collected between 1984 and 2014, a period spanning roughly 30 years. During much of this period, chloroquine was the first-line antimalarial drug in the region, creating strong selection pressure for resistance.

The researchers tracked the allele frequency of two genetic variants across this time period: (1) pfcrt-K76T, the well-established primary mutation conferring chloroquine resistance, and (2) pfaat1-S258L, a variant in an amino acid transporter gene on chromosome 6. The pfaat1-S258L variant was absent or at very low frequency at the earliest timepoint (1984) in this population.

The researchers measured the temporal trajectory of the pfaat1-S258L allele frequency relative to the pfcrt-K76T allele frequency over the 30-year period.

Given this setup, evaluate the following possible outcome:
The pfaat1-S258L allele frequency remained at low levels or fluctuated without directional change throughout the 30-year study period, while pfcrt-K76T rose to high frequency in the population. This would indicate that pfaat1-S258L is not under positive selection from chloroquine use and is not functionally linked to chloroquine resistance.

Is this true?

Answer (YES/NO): NO